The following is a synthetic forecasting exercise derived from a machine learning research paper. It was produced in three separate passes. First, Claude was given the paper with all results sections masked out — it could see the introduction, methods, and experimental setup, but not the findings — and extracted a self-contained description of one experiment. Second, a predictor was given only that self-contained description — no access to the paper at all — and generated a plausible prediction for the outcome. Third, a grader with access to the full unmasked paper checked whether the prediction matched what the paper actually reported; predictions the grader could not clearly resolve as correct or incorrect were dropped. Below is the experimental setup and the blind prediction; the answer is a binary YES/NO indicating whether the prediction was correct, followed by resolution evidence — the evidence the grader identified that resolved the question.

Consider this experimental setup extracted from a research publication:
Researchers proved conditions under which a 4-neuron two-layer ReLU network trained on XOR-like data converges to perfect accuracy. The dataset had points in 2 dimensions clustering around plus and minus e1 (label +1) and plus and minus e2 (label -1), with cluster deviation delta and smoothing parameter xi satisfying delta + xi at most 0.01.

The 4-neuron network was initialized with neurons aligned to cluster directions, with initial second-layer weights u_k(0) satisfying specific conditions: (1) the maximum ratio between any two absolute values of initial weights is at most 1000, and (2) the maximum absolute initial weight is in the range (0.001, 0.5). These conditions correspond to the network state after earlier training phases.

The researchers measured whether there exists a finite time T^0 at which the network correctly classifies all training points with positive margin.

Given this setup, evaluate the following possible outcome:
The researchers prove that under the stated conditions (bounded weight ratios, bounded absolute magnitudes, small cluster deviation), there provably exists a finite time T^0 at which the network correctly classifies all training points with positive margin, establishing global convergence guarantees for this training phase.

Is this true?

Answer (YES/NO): YES